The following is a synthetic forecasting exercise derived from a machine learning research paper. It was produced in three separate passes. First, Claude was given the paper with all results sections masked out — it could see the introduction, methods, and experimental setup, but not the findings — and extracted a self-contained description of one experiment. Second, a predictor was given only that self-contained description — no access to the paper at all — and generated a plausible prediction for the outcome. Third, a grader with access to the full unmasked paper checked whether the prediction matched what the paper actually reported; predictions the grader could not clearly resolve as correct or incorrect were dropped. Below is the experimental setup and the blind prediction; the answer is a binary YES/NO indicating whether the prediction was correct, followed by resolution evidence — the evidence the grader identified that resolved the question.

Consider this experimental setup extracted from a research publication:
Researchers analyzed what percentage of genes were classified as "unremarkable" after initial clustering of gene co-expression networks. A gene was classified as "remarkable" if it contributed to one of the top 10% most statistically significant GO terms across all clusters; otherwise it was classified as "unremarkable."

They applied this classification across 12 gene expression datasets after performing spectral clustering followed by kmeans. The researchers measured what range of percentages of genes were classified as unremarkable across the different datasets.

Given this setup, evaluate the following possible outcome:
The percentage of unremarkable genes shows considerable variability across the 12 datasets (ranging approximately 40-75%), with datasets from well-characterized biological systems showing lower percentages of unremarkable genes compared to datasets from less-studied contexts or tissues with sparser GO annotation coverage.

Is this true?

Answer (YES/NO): NO